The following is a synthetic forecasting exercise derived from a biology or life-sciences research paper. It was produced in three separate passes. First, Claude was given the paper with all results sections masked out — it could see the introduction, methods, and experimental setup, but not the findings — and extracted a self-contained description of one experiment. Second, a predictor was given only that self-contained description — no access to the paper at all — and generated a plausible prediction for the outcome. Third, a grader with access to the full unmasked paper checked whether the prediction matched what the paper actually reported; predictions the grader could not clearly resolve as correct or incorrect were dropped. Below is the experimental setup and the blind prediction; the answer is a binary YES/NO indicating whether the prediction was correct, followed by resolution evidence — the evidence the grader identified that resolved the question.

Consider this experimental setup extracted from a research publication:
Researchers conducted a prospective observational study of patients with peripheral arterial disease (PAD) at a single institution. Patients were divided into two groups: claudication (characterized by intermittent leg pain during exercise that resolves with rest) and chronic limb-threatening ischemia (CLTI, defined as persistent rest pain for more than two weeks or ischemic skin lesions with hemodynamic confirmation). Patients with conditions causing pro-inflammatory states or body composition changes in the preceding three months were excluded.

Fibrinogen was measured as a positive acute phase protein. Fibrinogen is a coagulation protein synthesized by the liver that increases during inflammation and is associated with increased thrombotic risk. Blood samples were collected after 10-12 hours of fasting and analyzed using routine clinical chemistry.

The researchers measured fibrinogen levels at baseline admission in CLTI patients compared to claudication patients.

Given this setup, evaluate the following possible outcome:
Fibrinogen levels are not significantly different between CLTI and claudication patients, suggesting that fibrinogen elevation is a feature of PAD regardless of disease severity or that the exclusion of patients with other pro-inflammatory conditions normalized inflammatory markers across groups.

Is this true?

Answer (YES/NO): NO